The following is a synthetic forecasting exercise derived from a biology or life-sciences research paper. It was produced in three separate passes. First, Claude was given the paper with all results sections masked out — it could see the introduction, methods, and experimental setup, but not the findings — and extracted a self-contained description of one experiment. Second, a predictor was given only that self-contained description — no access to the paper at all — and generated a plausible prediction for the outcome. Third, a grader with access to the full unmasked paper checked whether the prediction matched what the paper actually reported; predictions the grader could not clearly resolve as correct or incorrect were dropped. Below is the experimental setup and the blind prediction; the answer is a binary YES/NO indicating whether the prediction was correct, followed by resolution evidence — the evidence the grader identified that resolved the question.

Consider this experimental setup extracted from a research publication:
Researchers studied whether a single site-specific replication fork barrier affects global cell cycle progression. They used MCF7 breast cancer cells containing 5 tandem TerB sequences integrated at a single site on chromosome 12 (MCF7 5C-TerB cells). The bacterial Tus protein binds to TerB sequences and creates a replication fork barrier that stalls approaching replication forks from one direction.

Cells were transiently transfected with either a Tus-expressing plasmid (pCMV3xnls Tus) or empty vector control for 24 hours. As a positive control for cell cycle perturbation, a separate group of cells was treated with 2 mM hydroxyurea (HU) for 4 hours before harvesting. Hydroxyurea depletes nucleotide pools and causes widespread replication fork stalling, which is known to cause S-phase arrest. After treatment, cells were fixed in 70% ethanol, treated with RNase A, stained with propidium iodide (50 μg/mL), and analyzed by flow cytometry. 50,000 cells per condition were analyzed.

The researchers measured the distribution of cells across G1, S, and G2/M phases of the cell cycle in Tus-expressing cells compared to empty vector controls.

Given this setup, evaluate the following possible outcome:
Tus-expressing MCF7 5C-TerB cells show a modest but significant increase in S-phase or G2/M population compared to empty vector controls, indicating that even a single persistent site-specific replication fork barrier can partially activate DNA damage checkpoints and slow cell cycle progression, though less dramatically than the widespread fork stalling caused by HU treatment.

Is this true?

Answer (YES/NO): NO